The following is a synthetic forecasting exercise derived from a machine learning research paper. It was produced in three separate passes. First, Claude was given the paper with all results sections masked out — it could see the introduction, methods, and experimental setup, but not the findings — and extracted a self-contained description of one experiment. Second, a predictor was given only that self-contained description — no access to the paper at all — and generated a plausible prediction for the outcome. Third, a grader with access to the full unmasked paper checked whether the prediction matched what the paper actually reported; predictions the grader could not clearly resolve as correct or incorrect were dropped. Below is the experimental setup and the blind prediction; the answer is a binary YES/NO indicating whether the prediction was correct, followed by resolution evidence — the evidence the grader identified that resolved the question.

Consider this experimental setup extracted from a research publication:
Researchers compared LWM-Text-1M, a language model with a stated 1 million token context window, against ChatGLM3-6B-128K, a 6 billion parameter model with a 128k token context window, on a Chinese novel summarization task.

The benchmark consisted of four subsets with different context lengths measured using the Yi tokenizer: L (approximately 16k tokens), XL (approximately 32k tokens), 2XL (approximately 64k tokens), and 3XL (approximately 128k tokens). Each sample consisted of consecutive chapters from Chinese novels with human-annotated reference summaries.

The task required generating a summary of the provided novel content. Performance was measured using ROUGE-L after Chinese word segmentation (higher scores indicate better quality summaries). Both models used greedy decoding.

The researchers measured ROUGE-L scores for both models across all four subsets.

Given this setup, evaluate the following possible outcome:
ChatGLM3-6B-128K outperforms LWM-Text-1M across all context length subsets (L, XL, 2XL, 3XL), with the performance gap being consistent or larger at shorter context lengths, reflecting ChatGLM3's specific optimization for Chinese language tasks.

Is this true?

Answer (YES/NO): YES